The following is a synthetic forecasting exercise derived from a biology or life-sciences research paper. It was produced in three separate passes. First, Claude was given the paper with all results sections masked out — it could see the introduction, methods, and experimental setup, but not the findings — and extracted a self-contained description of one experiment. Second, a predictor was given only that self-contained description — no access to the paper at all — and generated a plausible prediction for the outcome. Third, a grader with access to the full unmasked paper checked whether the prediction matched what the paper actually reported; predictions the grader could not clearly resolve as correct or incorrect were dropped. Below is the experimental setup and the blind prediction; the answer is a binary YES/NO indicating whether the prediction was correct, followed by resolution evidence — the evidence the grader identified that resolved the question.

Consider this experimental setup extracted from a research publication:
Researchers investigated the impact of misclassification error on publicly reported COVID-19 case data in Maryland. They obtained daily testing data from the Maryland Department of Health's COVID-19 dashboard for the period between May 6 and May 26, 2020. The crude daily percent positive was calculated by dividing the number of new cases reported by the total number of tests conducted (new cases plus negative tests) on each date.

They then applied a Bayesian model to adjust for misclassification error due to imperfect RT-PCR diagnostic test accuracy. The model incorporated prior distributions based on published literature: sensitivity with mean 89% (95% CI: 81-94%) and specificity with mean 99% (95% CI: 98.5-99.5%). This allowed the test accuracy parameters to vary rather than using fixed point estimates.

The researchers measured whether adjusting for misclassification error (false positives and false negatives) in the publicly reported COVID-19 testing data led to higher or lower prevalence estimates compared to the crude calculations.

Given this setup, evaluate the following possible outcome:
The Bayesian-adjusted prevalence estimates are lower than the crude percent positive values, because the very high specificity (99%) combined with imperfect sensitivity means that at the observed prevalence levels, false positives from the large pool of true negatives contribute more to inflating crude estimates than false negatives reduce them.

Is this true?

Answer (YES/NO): NO